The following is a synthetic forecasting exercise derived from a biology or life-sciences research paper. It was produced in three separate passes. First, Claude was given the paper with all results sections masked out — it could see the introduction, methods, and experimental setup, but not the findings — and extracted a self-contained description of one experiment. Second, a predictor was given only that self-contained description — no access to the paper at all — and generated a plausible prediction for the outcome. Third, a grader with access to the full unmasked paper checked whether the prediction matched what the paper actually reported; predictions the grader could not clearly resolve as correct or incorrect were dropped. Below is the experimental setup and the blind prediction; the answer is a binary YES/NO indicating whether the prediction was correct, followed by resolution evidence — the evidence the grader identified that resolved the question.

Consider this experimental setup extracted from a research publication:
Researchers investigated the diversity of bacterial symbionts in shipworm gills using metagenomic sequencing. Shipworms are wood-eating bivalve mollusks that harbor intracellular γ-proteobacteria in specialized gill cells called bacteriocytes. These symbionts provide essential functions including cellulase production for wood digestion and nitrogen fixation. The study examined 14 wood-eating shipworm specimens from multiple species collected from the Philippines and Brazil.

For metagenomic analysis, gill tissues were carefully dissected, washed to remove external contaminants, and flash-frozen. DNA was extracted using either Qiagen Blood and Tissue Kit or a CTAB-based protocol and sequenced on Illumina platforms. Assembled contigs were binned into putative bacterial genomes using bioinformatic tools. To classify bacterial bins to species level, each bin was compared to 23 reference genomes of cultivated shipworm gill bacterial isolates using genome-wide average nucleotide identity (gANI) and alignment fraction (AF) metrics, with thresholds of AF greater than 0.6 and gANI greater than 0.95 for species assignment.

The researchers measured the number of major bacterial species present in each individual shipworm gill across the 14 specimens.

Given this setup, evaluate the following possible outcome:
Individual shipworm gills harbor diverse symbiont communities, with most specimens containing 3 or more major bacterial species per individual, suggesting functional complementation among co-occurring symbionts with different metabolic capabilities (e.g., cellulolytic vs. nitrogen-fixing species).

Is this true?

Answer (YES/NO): NO